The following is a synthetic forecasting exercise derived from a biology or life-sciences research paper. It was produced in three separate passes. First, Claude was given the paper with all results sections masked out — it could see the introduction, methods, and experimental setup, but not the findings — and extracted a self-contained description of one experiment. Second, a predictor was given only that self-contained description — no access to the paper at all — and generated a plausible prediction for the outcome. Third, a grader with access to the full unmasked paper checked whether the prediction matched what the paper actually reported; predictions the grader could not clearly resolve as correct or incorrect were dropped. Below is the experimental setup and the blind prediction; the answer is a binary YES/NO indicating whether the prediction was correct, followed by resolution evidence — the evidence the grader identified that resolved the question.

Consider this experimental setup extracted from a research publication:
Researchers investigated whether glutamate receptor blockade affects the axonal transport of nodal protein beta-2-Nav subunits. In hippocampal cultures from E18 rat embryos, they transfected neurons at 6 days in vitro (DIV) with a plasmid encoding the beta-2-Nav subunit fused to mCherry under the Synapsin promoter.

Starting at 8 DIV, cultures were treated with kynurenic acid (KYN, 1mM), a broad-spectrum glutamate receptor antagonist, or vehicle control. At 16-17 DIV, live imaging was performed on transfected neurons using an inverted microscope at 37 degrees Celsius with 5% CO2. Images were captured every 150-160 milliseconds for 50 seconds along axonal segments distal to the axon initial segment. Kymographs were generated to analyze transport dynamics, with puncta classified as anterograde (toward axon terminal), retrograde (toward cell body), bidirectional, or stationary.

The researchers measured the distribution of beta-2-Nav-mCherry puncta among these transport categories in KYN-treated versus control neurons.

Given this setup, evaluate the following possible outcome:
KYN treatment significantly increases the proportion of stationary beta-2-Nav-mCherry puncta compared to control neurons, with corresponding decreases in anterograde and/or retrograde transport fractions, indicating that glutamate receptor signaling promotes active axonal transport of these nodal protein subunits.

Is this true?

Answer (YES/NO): NO